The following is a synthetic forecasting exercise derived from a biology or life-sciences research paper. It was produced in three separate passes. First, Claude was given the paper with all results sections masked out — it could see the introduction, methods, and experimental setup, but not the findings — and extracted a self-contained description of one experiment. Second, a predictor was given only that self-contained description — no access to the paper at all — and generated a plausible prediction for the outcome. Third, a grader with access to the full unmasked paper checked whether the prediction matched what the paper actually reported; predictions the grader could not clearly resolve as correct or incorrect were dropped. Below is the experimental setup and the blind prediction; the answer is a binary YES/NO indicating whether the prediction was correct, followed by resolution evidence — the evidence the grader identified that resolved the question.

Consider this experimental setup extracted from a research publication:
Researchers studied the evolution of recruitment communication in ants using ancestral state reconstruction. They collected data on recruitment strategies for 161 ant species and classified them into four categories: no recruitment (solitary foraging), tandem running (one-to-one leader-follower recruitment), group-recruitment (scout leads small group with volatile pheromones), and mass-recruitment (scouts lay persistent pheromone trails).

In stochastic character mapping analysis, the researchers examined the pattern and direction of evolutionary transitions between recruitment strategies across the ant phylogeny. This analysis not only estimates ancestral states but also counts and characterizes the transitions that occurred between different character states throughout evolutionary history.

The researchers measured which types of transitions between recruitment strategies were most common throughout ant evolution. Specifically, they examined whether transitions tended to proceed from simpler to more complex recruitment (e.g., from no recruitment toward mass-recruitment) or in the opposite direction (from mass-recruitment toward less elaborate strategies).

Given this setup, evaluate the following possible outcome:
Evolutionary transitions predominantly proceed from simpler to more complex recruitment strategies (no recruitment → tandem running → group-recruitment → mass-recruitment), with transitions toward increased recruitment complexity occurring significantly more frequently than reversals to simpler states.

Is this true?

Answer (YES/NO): NO